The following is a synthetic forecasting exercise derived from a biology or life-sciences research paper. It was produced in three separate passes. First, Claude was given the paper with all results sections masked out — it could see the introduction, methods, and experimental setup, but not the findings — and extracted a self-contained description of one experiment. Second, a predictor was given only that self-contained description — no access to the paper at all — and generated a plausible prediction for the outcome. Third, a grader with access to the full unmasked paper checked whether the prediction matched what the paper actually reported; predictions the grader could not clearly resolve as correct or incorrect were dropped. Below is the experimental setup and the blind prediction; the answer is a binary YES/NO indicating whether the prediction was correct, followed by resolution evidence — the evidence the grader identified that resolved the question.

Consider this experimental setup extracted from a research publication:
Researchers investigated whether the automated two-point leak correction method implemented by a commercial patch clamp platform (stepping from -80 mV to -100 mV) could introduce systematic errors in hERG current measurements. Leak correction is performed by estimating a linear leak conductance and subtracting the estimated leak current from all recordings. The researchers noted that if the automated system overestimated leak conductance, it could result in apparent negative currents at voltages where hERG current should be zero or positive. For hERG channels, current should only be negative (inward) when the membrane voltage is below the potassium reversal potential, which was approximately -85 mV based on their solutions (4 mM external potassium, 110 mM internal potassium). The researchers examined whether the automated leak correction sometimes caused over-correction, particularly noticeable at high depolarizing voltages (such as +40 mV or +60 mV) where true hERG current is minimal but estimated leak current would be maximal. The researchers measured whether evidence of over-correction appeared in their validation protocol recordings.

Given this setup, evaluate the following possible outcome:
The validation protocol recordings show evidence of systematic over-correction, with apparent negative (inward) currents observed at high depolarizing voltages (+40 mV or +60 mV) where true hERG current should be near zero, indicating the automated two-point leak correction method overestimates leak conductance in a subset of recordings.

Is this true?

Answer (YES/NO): YES